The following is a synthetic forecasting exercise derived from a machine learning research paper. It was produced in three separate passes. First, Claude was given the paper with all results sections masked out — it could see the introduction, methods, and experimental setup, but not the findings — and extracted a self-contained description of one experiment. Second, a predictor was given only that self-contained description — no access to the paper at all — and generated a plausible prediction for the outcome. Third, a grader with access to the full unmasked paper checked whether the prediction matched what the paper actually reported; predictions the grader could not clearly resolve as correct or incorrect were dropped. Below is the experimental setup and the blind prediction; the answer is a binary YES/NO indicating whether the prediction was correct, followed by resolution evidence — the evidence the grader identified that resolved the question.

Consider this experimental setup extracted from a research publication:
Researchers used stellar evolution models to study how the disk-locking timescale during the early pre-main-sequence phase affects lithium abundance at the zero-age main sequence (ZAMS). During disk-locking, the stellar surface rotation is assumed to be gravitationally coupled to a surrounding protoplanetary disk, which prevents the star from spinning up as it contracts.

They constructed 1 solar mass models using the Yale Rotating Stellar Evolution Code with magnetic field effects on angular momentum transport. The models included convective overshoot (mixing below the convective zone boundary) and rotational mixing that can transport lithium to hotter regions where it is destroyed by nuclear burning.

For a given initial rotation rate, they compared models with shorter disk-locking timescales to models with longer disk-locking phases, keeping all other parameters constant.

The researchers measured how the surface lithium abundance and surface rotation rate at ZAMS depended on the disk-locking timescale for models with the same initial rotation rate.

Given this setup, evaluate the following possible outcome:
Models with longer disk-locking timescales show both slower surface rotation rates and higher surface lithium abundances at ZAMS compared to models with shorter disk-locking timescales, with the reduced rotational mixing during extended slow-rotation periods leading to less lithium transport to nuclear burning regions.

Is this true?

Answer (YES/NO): NO